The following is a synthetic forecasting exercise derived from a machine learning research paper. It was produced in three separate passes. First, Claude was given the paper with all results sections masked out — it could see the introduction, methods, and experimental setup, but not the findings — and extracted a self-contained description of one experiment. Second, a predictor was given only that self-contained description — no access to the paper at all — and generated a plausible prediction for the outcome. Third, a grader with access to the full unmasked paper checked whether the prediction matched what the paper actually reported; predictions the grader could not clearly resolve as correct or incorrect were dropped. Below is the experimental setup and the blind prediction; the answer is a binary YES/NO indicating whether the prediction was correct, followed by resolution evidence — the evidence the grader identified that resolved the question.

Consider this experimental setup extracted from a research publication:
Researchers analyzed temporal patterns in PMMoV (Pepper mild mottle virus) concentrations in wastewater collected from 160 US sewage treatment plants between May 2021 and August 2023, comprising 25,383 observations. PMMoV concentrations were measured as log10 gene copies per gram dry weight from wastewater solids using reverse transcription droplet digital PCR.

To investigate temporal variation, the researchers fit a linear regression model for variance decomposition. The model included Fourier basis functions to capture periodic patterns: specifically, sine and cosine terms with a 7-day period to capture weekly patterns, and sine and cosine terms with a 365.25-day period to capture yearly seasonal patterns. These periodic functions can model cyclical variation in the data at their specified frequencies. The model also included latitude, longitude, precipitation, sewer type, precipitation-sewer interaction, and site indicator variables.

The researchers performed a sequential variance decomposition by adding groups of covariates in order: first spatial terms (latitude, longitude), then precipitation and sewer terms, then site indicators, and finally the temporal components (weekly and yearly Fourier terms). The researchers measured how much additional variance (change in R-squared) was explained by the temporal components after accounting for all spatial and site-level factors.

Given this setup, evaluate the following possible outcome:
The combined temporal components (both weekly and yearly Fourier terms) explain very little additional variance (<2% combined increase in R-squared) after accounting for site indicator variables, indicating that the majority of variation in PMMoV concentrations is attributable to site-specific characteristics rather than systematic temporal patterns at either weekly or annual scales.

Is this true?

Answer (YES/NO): YES